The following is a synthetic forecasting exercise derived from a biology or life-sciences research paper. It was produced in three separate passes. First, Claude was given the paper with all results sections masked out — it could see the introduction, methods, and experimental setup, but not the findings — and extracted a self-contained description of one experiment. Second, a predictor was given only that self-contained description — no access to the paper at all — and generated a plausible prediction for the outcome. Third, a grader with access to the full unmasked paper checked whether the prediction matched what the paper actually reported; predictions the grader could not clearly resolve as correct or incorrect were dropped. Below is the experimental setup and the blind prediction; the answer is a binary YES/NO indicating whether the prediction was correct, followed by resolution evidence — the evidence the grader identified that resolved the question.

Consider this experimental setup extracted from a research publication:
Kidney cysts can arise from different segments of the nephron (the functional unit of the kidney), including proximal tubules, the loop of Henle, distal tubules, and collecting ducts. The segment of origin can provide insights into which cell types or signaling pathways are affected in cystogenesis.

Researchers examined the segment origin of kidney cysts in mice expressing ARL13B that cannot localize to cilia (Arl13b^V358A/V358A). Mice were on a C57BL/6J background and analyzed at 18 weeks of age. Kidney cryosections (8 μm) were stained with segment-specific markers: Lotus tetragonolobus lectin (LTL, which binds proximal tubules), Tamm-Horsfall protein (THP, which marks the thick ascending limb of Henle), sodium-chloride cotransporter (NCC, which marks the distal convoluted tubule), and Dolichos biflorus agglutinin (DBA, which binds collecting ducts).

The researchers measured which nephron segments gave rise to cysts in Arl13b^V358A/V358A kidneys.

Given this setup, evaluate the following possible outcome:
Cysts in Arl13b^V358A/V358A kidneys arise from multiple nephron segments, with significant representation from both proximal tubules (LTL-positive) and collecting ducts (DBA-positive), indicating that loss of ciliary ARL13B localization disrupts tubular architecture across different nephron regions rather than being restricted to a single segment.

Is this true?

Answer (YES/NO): YES